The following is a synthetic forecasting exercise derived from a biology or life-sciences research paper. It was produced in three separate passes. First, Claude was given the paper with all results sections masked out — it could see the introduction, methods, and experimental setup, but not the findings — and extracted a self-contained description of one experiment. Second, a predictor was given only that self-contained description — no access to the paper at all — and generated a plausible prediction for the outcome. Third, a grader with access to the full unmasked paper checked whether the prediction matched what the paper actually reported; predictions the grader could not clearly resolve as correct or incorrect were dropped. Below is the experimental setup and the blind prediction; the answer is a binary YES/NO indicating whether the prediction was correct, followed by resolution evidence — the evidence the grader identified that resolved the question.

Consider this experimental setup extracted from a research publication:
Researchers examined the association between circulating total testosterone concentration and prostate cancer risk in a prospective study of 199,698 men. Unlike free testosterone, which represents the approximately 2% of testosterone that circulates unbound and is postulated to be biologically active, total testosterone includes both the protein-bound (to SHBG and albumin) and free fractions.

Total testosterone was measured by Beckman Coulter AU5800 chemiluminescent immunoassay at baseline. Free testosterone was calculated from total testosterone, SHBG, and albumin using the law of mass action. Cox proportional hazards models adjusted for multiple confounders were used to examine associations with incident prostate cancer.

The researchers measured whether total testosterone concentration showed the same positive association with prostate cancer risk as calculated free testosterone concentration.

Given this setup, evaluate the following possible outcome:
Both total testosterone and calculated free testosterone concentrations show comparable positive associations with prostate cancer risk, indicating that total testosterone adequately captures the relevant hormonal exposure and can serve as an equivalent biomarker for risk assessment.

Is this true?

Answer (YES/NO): NO